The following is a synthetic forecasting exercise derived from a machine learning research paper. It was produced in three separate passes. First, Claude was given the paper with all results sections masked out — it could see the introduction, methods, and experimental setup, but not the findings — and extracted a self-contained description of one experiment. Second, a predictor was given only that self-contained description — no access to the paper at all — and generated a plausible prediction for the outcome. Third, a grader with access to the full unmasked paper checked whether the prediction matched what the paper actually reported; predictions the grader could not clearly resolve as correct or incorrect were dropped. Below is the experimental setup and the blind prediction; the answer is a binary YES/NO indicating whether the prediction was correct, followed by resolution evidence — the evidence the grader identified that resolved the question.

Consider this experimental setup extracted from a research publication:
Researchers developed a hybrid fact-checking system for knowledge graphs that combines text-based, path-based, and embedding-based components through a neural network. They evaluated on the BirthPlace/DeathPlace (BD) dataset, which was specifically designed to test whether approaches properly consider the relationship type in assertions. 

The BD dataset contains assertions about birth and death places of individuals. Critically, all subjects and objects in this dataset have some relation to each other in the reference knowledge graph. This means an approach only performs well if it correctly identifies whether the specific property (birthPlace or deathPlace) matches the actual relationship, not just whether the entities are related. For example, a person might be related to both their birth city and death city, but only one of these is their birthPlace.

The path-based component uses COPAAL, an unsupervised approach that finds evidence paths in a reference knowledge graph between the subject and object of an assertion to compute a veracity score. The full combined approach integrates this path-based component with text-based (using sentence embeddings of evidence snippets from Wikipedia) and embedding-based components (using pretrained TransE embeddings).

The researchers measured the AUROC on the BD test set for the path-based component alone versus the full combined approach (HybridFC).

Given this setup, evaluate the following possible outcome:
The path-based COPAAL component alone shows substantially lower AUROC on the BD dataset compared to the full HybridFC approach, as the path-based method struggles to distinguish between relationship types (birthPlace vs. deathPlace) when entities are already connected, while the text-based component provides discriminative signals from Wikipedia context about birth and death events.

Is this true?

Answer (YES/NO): NO